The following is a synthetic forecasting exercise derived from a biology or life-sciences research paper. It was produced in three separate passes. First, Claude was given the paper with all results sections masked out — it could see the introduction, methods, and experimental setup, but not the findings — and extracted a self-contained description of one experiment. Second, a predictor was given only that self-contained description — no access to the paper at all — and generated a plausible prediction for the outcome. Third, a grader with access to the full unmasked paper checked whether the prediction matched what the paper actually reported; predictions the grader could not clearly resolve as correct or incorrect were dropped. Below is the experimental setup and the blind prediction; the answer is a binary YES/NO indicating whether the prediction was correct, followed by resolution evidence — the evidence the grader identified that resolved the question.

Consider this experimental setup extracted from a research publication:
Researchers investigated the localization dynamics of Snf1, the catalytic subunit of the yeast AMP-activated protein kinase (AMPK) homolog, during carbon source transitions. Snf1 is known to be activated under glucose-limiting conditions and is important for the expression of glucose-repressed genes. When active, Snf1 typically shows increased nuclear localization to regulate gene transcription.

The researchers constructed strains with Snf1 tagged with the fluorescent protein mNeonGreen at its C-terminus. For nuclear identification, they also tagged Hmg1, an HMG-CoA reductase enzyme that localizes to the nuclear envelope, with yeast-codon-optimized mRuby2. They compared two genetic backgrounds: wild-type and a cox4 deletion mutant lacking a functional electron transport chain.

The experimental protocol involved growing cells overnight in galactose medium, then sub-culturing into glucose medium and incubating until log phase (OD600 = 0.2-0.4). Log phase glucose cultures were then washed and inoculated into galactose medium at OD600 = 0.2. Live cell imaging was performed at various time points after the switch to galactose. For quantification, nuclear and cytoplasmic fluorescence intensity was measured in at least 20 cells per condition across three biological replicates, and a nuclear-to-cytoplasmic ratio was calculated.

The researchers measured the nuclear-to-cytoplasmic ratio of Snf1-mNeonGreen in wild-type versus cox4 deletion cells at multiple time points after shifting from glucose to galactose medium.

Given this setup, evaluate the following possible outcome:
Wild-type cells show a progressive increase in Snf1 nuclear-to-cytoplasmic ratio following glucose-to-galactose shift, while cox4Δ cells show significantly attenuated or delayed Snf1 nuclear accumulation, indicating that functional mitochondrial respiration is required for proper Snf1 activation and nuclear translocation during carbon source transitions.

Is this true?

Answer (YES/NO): YES